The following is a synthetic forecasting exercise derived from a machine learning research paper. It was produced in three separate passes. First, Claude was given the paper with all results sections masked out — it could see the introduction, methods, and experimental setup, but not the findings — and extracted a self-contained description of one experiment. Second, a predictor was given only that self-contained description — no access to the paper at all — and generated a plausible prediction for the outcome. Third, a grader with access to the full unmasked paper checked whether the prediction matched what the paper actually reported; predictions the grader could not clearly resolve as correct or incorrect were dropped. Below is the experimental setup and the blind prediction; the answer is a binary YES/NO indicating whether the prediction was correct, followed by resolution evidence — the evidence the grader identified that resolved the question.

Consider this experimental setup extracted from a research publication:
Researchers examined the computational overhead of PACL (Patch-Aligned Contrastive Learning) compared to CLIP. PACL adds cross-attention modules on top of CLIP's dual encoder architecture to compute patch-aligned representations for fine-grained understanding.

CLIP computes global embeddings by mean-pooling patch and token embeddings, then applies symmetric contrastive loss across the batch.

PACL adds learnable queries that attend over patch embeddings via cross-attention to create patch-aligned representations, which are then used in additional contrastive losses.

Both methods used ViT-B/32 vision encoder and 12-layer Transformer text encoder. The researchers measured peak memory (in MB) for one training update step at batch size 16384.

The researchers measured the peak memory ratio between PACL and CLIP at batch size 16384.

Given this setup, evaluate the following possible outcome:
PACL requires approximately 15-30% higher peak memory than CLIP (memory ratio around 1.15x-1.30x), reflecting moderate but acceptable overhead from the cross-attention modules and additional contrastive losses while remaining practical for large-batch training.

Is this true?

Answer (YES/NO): NO